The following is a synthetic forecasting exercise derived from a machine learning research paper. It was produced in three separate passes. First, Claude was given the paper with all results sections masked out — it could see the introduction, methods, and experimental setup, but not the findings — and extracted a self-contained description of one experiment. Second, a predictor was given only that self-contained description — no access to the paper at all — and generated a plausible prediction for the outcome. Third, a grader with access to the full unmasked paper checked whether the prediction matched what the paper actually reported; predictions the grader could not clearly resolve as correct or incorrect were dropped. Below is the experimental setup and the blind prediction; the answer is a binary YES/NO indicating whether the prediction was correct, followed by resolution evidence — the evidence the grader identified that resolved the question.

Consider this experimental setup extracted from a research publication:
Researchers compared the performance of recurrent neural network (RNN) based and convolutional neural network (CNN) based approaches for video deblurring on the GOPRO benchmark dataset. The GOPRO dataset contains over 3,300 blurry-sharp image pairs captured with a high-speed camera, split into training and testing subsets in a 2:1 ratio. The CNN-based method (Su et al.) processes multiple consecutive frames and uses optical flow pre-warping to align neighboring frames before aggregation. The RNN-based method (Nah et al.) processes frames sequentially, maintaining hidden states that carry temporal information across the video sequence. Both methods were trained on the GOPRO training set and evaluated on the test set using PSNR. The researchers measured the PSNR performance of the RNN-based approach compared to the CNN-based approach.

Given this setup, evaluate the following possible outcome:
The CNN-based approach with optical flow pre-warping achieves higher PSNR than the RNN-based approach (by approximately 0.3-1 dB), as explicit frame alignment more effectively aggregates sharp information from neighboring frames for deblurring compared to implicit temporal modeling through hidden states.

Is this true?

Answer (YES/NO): NO